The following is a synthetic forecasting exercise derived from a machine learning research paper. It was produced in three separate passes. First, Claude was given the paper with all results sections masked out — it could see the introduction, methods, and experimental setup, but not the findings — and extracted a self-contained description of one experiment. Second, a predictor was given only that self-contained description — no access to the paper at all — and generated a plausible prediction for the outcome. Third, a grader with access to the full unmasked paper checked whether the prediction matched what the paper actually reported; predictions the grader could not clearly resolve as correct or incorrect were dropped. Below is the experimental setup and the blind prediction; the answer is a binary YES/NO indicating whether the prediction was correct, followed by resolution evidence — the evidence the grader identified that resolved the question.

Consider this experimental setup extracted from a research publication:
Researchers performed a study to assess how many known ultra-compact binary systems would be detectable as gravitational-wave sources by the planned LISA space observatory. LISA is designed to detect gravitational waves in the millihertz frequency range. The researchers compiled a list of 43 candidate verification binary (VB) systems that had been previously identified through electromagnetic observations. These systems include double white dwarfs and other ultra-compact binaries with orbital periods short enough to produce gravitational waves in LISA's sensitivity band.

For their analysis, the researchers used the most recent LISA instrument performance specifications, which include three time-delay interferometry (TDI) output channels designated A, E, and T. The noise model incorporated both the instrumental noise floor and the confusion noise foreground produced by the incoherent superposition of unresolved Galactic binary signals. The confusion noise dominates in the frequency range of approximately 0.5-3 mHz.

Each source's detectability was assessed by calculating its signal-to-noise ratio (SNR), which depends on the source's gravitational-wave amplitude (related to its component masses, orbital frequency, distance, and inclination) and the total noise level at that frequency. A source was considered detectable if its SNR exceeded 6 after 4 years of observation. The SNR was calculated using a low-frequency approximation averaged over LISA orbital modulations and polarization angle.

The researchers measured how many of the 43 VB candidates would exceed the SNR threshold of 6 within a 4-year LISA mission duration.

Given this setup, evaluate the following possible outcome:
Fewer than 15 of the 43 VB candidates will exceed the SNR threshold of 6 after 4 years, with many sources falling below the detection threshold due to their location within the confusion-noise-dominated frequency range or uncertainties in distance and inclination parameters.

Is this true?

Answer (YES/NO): NO